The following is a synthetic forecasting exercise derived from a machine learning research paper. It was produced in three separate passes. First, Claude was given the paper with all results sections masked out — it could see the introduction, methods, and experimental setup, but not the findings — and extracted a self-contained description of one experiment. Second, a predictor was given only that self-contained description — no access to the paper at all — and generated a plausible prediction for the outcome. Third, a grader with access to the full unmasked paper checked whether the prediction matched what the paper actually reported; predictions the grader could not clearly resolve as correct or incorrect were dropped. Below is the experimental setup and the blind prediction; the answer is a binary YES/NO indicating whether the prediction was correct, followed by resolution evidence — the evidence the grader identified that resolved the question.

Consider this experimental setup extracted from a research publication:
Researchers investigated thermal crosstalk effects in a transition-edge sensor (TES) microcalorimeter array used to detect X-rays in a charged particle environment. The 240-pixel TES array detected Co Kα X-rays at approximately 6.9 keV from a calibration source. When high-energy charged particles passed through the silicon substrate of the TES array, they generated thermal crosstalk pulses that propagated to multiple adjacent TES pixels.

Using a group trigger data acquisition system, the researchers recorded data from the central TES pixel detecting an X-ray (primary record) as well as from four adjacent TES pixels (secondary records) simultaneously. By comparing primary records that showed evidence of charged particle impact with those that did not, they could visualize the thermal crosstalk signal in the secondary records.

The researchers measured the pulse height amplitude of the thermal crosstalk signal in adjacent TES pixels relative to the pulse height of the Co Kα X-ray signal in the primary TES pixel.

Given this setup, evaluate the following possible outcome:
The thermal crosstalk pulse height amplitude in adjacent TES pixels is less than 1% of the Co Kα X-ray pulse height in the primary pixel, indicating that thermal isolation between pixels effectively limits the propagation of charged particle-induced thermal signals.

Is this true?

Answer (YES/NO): YES